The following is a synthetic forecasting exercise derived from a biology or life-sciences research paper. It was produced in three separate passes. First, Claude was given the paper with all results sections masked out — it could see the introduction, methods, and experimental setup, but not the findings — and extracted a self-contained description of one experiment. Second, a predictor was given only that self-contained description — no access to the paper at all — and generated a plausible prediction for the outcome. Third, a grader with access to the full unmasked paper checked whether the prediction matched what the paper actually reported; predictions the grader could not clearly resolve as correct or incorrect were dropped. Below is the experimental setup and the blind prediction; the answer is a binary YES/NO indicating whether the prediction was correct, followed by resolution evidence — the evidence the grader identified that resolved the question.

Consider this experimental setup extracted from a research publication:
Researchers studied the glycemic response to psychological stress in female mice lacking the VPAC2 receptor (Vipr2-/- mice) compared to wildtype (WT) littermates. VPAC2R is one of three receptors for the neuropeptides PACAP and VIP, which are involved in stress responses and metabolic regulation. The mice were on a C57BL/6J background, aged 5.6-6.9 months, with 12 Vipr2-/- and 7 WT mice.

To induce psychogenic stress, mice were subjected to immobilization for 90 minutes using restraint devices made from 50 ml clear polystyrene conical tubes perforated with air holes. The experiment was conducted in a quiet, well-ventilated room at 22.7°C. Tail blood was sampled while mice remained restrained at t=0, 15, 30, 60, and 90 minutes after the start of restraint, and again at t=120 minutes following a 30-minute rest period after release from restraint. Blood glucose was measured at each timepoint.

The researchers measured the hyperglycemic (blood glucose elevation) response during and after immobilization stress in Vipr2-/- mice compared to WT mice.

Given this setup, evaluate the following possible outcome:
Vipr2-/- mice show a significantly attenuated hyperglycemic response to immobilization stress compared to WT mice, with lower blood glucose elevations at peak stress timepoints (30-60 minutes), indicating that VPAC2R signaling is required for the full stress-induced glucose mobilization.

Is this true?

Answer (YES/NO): NO